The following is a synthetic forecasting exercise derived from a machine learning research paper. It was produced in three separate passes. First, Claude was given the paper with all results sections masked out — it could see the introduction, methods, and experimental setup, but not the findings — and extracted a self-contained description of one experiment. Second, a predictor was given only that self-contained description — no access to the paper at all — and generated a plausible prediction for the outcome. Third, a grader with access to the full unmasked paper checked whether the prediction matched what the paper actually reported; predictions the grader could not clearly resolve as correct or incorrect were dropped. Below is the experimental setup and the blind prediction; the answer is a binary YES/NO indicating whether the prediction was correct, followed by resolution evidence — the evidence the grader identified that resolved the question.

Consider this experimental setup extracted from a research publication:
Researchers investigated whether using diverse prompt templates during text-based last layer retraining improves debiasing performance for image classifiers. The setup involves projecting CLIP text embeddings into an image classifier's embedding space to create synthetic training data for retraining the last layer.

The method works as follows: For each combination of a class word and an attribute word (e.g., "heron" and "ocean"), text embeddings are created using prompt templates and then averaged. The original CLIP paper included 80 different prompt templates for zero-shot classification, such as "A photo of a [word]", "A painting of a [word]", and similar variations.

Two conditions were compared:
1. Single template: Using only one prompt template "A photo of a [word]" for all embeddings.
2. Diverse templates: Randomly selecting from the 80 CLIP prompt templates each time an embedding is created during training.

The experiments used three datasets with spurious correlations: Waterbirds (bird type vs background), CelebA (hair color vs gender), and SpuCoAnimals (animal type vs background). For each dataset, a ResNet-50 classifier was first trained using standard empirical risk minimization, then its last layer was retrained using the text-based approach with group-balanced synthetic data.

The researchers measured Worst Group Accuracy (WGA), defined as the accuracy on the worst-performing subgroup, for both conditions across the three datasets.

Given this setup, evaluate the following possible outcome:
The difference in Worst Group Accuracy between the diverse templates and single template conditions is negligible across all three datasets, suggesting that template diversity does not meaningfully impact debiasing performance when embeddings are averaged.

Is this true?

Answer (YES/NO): NO